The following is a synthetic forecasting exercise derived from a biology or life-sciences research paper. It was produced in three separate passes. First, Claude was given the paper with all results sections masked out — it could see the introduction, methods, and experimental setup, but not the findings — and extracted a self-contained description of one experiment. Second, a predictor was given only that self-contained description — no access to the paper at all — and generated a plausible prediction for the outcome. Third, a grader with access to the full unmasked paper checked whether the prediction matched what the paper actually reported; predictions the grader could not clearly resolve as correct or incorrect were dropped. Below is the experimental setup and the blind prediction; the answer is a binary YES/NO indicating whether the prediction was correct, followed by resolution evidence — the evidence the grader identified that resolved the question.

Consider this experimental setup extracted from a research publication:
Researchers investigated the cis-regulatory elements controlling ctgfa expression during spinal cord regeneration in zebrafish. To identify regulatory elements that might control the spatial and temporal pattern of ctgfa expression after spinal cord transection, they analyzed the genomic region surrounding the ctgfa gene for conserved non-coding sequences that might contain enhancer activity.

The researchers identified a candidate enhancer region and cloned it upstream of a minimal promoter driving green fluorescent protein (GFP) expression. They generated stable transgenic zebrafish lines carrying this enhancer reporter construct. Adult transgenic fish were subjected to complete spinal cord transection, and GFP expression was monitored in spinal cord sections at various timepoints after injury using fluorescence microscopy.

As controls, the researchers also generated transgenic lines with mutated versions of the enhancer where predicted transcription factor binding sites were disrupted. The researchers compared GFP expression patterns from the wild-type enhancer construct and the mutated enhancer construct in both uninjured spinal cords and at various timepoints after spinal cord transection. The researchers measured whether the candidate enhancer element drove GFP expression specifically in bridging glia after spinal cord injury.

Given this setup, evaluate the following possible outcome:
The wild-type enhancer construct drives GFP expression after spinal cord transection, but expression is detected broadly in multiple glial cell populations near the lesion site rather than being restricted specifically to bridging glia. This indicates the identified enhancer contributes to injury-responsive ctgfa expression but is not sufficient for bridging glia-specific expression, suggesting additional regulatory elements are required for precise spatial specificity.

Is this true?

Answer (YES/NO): NO